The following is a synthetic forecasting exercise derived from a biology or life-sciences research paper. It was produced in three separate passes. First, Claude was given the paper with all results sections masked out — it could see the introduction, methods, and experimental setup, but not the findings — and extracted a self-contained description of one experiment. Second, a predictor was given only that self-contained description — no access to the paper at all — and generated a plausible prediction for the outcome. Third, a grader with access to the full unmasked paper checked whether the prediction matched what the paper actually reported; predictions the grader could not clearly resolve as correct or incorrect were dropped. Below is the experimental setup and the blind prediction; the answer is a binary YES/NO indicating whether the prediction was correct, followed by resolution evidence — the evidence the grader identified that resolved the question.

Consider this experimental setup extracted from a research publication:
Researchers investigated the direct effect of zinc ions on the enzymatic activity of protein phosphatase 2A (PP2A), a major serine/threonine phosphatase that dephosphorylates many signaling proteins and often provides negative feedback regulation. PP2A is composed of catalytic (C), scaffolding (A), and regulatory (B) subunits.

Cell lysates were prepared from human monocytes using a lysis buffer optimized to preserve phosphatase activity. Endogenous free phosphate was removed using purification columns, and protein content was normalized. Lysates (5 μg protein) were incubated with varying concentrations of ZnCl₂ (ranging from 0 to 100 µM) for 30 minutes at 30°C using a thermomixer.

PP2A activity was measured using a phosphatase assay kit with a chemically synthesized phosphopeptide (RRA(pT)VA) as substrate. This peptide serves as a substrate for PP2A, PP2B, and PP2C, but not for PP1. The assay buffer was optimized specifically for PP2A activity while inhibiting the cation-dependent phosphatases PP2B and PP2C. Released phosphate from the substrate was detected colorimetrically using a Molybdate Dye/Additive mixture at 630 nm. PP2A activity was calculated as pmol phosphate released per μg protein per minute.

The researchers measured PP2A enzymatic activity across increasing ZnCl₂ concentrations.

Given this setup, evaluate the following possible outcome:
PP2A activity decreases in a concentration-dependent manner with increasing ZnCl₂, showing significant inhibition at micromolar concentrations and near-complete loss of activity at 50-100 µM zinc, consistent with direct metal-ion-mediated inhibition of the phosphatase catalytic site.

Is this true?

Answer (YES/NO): NO